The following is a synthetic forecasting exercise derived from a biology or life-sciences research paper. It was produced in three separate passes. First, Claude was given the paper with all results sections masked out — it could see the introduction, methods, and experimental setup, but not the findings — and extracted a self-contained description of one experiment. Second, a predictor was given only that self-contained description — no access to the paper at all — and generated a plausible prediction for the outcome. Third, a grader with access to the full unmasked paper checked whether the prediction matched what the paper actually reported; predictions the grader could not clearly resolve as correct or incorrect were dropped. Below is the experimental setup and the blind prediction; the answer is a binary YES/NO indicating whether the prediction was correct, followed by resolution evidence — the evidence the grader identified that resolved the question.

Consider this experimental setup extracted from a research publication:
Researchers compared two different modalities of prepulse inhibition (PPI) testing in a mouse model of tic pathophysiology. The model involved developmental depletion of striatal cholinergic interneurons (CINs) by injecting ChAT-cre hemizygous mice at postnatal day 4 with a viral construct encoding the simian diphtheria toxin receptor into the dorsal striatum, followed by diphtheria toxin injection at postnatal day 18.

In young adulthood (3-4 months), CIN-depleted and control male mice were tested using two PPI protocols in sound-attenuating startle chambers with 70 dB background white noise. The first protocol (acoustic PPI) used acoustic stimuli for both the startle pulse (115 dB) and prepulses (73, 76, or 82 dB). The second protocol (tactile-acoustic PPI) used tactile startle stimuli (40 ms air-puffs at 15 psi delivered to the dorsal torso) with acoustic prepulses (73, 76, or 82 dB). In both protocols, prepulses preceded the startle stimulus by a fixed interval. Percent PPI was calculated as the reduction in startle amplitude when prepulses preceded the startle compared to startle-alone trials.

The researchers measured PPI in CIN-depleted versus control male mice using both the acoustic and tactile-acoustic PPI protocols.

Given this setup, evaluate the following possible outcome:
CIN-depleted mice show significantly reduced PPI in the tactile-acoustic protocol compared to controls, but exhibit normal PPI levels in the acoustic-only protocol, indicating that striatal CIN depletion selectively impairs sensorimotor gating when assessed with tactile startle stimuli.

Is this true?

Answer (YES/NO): NO